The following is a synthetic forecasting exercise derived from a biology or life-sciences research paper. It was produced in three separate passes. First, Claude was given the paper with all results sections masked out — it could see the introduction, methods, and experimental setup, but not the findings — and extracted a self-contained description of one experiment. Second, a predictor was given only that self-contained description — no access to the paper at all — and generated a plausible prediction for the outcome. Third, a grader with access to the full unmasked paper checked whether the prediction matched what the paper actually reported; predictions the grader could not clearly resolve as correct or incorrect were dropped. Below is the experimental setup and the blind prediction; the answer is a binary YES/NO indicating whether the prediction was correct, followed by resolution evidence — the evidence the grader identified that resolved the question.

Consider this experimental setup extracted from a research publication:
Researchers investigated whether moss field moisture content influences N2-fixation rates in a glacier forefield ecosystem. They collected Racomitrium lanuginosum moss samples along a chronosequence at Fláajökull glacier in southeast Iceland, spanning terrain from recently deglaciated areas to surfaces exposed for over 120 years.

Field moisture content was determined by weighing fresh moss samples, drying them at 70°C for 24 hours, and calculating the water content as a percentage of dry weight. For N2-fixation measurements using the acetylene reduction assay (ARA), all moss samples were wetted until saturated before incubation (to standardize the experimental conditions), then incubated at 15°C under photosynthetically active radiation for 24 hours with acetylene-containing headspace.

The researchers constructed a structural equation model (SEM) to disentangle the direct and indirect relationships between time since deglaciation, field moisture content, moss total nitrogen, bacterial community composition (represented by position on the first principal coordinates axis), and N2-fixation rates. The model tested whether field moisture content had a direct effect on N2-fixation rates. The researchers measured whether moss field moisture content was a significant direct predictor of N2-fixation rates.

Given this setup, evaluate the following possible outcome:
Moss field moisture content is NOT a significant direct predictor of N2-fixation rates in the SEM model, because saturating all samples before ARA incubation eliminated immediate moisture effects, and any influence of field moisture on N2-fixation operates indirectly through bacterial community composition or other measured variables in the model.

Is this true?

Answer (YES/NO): YES